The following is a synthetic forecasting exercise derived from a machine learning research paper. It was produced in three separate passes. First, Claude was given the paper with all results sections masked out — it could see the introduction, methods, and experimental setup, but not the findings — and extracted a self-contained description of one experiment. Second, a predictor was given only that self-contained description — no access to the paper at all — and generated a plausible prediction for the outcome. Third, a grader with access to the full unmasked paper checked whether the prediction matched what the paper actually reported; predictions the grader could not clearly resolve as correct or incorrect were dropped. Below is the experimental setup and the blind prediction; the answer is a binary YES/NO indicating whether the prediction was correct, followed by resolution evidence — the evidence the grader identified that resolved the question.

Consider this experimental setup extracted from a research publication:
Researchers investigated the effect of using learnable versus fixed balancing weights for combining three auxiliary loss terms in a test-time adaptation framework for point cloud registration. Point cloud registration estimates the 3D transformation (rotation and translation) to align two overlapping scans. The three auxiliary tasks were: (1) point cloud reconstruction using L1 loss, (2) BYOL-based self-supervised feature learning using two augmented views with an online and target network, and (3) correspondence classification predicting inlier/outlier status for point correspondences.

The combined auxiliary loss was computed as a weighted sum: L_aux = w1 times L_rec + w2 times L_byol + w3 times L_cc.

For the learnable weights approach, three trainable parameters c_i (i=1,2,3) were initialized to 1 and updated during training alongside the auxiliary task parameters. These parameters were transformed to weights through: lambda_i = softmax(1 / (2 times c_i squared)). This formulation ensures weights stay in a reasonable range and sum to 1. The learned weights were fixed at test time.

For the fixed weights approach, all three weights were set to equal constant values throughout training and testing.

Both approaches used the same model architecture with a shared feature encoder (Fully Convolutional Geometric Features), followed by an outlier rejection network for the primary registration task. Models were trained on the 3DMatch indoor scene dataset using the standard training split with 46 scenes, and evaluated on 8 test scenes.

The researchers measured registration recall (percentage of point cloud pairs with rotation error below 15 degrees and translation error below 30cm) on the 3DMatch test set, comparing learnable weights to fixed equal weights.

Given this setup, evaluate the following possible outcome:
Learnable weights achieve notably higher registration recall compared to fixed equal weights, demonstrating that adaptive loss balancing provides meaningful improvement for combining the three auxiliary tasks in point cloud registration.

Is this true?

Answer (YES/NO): NO